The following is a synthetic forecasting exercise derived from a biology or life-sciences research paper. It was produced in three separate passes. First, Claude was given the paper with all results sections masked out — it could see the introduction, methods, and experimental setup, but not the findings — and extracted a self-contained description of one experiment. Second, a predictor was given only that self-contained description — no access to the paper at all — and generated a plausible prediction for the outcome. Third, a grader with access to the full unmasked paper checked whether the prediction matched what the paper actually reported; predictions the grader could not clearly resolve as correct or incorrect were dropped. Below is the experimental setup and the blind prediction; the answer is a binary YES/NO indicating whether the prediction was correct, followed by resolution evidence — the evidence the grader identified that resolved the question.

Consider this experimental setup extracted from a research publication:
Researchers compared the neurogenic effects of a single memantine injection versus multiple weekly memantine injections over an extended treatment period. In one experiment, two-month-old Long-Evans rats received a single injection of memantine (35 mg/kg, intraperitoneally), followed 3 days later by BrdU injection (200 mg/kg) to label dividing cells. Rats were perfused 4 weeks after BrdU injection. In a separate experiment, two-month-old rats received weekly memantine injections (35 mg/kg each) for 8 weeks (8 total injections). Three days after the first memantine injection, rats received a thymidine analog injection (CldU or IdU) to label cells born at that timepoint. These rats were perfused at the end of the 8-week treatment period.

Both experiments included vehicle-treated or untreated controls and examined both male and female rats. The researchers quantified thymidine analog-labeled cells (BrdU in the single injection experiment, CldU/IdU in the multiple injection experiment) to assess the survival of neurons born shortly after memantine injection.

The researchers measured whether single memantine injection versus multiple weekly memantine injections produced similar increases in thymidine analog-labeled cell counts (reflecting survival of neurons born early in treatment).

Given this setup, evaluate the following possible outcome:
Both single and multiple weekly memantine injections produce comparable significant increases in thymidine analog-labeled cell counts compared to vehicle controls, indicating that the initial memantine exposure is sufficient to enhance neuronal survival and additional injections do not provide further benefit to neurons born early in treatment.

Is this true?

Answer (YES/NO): NO